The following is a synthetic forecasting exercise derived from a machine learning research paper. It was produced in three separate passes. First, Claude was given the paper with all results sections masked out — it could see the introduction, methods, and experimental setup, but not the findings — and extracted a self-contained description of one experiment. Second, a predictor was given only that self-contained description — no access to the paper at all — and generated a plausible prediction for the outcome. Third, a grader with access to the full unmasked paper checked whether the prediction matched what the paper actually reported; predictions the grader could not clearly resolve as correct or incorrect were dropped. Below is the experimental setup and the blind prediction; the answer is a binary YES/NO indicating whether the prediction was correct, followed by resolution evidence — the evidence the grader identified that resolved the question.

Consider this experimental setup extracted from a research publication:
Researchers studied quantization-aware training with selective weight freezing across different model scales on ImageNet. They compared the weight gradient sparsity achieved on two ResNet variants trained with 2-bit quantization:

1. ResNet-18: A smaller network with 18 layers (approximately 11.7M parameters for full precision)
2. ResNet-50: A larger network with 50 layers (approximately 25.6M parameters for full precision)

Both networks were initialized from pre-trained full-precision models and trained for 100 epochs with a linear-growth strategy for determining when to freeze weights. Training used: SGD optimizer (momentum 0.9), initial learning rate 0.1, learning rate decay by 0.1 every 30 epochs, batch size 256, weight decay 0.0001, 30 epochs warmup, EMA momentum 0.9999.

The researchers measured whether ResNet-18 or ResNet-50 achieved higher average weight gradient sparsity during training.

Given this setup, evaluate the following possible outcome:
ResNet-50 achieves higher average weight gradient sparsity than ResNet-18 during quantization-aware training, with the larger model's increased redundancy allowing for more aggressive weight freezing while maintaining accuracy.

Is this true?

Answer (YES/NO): YES